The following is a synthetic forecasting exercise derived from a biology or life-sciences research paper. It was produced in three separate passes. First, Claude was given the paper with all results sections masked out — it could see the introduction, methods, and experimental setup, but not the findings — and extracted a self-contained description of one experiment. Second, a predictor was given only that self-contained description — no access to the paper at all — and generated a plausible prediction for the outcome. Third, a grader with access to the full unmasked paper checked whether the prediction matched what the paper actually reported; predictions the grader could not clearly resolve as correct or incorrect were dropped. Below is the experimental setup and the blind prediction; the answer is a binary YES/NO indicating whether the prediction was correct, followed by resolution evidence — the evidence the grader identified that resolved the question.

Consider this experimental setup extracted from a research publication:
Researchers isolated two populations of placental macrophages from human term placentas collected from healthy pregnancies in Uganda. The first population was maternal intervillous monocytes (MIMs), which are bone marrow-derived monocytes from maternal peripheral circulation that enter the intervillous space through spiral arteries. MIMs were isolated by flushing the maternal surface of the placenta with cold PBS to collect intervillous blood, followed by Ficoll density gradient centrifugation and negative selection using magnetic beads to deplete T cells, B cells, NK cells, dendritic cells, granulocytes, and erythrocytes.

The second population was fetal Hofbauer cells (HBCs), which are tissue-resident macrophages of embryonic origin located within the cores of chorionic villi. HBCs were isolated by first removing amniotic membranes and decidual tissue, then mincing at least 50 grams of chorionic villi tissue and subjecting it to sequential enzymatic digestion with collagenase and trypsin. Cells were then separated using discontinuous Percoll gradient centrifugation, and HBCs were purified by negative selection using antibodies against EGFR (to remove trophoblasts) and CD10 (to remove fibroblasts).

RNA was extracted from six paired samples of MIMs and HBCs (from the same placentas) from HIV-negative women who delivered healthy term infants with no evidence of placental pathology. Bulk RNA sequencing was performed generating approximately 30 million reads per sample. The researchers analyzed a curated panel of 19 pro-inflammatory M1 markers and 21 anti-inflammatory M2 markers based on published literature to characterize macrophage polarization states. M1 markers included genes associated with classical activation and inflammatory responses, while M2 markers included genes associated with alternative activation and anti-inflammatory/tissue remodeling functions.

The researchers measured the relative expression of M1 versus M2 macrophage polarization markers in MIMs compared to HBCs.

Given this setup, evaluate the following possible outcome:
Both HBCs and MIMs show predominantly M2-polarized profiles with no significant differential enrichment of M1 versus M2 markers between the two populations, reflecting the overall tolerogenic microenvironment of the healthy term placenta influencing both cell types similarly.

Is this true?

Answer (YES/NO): NO